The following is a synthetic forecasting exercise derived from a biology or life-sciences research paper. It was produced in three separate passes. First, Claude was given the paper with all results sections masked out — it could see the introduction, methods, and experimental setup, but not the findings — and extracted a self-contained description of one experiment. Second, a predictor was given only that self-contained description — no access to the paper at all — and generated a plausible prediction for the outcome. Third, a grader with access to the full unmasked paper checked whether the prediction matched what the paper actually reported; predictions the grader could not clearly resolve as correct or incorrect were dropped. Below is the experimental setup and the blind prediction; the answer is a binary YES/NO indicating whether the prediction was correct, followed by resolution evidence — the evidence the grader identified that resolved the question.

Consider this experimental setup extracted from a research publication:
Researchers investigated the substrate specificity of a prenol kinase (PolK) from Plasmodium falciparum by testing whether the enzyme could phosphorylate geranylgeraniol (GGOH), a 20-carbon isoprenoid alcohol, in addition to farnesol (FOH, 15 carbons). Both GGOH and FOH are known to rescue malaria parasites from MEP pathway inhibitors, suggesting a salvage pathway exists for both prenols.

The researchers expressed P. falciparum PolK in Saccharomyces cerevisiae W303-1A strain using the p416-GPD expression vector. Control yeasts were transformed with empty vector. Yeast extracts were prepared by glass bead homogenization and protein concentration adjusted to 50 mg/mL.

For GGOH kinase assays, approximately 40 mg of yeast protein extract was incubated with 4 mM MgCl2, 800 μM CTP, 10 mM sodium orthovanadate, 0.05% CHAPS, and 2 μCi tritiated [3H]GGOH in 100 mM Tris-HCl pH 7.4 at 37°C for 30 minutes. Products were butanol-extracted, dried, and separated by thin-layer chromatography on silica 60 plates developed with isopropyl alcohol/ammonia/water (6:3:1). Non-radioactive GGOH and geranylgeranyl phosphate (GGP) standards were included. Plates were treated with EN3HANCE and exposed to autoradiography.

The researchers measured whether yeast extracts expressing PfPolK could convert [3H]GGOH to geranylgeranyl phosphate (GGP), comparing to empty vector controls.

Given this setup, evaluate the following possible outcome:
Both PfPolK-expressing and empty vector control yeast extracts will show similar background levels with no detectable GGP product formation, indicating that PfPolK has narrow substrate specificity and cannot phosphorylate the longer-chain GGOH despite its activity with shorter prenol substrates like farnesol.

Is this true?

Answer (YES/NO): NO